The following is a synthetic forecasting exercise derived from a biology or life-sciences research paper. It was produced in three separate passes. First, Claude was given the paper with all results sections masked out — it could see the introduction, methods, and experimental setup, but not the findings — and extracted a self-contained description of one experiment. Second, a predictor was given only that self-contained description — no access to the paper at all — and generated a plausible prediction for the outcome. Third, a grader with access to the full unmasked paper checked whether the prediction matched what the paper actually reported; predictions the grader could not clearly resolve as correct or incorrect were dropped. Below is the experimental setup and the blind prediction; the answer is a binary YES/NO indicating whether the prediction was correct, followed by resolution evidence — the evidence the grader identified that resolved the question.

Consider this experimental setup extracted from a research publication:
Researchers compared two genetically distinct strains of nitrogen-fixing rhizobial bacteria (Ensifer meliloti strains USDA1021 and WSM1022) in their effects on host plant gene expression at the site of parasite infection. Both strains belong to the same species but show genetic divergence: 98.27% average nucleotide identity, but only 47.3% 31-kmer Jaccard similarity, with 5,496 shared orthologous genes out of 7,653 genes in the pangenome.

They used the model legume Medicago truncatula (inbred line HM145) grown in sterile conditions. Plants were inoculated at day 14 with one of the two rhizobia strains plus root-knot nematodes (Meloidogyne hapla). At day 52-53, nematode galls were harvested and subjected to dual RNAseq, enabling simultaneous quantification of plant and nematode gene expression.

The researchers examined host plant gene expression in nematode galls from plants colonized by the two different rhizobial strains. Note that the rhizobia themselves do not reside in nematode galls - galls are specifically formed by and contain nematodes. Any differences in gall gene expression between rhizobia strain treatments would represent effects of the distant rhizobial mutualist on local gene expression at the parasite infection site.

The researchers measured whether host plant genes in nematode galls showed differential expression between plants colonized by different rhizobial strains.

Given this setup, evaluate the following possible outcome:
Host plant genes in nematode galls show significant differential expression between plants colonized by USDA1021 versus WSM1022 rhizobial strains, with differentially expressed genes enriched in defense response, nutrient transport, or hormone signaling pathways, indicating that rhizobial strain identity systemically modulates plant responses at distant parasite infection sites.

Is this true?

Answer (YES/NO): YES